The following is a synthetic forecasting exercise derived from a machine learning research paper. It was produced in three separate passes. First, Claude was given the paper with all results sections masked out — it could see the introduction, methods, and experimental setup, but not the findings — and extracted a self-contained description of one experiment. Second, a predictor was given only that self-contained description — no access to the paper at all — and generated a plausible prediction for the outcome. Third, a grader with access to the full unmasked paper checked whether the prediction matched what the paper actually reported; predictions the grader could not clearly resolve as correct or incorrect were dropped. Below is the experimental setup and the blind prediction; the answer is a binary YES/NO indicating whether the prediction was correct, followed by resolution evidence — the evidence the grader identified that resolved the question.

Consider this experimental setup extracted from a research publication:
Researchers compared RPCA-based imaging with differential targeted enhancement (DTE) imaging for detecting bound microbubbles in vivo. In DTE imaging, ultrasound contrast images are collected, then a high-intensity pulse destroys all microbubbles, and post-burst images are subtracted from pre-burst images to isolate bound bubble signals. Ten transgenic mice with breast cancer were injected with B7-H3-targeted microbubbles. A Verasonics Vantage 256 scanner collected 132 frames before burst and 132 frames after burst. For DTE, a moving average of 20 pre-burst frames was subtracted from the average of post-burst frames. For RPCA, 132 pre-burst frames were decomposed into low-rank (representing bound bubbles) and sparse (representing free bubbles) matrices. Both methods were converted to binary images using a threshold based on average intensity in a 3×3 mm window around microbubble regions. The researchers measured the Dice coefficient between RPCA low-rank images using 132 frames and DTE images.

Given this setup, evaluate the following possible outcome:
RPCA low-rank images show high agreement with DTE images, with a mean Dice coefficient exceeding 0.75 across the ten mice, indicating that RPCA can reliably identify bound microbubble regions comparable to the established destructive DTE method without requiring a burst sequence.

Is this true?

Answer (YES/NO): YES